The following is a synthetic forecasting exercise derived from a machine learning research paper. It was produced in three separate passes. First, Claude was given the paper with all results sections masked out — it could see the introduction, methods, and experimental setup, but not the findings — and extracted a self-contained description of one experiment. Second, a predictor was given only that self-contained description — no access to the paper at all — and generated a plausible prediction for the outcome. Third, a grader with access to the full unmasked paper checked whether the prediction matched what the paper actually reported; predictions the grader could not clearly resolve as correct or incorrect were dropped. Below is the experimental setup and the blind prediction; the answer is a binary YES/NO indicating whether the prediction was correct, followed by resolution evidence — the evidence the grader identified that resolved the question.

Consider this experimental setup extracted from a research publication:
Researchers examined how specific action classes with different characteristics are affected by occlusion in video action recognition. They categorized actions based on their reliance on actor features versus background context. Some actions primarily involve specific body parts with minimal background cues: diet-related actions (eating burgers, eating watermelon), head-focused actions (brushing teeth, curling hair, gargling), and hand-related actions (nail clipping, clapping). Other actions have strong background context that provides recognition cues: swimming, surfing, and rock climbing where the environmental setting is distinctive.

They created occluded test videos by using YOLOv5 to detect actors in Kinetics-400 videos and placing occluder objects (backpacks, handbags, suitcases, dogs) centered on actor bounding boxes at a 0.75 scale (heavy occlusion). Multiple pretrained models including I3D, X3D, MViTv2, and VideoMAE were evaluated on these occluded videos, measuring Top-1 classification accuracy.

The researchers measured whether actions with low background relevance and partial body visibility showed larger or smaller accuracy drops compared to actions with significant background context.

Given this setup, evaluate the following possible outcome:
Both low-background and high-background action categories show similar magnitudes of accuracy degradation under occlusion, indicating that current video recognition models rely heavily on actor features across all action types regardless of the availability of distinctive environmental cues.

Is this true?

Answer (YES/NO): NO